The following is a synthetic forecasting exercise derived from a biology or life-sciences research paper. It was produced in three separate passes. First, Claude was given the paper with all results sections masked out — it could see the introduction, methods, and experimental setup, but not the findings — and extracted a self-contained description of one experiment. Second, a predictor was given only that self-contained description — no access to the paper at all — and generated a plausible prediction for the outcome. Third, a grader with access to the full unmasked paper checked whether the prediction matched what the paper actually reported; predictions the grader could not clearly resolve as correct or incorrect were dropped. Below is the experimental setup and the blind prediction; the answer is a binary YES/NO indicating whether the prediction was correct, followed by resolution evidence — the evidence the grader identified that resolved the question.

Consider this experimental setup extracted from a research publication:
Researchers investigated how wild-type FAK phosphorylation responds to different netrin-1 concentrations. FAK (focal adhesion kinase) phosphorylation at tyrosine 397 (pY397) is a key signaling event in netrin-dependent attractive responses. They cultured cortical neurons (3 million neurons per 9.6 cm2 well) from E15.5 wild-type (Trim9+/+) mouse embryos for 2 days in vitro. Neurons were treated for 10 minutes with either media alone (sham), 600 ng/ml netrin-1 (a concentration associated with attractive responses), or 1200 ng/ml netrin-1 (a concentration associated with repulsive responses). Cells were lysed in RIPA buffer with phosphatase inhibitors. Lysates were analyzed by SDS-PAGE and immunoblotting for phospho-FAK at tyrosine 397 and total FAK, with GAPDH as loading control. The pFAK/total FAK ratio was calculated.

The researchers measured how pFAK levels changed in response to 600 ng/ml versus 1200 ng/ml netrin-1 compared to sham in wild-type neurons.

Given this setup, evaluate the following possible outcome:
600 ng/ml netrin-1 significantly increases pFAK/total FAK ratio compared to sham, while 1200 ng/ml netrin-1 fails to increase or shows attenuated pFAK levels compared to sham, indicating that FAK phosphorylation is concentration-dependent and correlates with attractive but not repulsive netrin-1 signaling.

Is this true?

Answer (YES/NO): NO